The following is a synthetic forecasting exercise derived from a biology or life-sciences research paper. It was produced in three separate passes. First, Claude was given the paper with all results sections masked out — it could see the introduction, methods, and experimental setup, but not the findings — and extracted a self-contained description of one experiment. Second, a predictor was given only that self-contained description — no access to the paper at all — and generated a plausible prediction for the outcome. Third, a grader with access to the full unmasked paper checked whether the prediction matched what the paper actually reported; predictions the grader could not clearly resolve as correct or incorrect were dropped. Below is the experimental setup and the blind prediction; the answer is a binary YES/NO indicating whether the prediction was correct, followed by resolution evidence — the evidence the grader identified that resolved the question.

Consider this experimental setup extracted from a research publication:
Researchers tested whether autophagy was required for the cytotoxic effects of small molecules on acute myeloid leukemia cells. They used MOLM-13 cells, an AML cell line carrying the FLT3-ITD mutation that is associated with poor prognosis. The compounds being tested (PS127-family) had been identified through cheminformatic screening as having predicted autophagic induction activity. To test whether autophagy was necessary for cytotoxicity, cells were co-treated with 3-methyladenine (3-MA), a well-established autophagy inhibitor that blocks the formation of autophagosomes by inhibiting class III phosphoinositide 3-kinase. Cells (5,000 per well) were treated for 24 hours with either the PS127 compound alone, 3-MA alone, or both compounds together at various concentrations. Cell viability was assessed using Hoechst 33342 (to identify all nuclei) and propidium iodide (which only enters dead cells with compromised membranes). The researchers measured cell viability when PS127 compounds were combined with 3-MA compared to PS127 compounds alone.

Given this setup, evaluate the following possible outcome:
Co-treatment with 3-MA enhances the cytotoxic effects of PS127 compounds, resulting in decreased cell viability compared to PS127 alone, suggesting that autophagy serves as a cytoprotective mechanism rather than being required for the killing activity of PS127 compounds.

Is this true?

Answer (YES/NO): NO